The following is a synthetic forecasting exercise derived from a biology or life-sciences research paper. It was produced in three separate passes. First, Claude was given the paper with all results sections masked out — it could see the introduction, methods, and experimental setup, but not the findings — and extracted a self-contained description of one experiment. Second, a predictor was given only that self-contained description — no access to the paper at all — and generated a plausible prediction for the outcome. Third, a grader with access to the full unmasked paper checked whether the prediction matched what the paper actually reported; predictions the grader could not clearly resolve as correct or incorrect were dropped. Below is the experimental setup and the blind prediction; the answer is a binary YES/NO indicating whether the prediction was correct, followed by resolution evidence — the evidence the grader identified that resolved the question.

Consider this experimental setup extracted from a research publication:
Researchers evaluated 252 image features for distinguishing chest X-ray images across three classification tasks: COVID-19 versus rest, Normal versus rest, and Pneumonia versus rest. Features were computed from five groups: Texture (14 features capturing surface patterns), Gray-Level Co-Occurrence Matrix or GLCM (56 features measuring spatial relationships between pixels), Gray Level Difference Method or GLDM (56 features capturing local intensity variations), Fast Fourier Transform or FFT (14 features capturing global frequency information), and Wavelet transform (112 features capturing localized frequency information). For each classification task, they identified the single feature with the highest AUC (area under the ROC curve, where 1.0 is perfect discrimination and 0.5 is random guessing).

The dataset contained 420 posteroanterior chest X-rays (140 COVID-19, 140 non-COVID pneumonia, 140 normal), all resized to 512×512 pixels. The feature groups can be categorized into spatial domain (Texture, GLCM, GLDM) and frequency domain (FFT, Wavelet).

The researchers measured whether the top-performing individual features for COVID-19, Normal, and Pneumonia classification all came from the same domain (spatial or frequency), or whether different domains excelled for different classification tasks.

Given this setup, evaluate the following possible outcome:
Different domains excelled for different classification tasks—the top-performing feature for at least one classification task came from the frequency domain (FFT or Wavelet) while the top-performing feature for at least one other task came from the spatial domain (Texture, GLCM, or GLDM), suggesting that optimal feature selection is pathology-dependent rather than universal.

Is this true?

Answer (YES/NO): YES